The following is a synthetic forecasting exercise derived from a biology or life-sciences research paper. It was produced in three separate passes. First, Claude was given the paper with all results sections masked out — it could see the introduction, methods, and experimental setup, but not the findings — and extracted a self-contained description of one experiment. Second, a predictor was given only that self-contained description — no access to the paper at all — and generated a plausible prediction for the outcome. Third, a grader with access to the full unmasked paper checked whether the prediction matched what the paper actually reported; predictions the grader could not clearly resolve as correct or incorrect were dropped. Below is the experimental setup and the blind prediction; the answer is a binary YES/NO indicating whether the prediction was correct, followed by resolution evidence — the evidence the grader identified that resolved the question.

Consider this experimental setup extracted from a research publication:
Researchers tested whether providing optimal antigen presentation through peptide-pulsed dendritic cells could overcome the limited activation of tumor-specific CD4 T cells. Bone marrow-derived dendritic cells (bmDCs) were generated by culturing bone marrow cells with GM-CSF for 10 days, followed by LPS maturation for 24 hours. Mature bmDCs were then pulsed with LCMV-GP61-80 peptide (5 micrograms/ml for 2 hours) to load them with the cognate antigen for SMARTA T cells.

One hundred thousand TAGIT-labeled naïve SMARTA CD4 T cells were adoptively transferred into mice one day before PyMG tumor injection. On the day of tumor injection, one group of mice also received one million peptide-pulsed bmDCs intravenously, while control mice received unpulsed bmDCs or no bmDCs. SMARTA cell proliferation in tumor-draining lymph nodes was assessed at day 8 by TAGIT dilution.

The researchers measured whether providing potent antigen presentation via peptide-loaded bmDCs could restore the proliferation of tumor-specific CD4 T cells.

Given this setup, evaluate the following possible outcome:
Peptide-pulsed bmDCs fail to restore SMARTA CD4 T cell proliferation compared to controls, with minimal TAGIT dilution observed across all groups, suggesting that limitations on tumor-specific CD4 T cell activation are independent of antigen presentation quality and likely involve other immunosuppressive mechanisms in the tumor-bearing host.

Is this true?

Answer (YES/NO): NO